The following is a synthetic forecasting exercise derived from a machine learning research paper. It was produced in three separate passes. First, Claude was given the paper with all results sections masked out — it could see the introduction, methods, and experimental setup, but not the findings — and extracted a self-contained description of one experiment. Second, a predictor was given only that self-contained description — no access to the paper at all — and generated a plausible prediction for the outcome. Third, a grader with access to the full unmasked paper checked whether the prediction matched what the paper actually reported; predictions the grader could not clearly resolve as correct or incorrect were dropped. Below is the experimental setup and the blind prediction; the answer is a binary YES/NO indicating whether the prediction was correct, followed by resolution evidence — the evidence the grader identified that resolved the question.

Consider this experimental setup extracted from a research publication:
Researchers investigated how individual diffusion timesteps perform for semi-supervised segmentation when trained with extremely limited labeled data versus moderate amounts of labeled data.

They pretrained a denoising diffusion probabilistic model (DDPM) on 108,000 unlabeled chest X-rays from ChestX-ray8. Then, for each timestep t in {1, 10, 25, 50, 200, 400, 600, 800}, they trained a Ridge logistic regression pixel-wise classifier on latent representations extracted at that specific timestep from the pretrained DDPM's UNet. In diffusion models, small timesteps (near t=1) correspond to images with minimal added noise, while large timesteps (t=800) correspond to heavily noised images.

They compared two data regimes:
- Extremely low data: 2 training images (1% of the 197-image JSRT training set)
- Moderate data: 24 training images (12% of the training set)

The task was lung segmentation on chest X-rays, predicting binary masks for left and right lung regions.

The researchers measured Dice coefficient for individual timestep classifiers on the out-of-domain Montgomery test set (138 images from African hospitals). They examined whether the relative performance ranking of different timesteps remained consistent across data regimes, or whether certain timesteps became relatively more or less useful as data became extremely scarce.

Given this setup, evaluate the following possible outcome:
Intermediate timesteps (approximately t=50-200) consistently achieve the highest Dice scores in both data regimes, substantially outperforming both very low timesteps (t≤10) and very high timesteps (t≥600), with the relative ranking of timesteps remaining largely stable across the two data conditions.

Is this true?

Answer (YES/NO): NO